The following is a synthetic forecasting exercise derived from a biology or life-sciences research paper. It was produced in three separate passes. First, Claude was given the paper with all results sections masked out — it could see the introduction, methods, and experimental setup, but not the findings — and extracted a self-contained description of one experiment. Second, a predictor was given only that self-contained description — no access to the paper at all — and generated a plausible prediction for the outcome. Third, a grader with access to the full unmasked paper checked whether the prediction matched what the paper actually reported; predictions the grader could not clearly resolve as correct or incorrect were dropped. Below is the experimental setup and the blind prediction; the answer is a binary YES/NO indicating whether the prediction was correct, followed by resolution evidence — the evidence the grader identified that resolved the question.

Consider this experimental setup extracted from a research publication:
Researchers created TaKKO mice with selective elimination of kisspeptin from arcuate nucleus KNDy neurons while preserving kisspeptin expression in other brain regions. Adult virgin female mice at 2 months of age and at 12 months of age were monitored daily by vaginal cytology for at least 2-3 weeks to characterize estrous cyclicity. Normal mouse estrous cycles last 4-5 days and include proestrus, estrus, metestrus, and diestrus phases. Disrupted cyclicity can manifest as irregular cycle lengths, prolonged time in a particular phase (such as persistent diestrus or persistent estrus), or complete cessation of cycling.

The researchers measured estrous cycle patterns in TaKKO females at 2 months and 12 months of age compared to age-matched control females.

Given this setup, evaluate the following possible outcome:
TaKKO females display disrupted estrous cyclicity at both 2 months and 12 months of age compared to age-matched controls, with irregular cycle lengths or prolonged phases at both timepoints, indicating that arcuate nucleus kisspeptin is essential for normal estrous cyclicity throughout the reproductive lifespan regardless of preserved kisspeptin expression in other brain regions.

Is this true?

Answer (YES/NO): YES